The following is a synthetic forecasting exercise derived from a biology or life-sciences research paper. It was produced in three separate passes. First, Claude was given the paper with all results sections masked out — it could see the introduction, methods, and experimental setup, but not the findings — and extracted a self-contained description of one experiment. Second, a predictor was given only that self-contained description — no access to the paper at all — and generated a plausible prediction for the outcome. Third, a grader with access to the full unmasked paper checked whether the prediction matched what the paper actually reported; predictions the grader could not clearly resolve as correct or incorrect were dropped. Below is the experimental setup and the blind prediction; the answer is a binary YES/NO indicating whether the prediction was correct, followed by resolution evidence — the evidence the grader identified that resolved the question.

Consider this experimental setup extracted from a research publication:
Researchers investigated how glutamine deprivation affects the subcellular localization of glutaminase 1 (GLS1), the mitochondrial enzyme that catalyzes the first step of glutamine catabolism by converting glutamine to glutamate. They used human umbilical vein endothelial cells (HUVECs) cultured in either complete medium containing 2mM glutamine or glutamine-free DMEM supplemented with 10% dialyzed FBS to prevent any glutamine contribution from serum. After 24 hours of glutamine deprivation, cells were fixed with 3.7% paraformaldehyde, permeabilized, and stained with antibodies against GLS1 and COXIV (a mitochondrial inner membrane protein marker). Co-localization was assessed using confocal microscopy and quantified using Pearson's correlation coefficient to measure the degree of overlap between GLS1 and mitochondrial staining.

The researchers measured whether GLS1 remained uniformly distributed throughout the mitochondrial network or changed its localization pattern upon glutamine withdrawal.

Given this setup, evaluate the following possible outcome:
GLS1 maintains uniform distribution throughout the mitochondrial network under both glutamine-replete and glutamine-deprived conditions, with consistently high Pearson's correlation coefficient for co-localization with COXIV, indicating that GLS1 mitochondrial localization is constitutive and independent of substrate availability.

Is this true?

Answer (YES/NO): NO